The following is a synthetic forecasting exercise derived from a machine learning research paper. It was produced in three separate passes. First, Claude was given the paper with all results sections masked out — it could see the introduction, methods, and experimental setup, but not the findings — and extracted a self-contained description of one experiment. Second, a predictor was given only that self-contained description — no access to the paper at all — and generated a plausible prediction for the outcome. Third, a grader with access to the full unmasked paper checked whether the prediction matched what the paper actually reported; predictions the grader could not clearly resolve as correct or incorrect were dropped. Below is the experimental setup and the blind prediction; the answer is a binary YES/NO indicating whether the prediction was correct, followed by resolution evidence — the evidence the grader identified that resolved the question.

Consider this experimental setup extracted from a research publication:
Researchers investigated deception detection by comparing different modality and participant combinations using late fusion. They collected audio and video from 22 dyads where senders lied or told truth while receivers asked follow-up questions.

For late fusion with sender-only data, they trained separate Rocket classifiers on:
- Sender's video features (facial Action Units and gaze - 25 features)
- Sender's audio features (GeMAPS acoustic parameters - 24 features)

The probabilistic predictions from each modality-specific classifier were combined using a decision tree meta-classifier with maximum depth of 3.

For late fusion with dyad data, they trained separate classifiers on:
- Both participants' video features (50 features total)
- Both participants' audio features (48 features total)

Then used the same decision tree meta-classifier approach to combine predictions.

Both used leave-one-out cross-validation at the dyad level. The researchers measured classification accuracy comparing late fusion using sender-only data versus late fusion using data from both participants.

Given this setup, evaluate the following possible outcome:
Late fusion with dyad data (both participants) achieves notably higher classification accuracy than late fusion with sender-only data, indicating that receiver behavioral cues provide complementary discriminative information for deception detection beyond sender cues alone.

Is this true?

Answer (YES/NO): NO